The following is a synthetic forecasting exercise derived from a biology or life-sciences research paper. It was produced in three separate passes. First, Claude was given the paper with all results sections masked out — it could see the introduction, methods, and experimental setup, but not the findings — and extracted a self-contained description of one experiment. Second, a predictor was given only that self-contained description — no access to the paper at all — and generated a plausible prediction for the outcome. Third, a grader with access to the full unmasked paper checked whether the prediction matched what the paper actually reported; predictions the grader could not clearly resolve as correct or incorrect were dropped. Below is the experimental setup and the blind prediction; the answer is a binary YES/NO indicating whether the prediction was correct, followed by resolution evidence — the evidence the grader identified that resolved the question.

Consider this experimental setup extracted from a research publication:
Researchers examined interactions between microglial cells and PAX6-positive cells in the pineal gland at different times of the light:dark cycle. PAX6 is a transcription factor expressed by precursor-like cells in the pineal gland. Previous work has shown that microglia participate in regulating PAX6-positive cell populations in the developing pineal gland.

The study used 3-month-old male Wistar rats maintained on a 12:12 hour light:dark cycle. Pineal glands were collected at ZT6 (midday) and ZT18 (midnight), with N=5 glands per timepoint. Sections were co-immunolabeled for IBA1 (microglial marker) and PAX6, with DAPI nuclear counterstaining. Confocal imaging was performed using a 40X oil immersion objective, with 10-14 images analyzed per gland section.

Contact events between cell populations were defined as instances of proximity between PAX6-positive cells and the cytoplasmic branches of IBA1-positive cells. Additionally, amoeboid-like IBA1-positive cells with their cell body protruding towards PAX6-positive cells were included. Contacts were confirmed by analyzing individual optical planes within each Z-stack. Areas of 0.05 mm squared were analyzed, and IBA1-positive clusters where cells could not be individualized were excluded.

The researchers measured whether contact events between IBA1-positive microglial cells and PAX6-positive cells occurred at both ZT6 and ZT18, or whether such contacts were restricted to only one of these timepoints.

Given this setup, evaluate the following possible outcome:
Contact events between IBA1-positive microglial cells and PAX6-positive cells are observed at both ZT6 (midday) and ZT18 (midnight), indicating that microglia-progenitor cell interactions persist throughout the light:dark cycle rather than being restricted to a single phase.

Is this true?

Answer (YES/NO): YES